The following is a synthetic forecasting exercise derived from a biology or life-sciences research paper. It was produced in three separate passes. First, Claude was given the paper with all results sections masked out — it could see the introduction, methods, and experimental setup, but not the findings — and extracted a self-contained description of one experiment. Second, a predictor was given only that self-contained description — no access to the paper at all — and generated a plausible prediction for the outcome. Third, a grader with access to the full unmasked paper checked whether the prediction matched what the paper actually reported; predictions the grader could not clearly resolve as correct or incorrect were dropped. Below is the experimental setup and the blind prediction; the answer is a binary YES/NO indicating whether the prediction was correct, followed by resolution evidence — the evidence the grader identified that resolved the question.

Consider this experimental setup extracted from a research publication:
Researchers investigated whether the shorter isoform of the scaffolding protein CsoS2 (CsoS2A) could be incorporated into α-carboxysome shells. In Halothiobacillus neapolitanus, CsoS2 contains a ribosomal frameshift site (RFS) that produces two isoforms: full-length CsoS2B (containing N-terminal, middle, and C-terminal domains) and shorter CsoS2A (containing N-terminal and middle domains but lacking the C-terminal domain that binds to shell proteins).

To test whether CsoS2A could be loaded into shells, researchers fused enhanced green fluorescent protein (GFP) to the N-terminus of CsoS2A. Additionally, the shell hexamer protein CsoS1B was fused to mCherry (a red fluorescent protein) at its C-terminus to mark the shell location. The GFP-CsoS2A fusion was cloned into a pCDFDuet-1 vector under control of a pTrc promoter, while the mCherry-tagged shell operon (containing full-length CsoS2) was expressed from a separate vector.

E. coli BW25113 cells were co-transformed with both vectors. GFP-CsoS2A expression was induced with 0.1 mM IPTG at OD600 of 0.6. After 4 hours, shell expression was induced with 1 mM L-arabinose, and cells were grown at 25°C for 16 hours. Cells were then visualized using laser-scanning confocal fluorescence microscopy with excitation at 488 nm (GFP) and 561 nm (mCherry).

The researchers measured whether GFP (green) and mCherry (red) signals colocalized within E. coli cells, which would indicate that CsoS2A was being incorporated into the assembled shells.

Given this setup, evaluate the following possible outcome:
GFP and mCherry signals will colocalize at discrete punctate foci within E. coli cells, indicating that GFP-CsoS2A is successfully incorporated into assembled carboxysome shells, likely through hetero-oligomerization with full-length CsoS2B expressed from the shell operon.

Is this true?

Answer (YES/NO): NO